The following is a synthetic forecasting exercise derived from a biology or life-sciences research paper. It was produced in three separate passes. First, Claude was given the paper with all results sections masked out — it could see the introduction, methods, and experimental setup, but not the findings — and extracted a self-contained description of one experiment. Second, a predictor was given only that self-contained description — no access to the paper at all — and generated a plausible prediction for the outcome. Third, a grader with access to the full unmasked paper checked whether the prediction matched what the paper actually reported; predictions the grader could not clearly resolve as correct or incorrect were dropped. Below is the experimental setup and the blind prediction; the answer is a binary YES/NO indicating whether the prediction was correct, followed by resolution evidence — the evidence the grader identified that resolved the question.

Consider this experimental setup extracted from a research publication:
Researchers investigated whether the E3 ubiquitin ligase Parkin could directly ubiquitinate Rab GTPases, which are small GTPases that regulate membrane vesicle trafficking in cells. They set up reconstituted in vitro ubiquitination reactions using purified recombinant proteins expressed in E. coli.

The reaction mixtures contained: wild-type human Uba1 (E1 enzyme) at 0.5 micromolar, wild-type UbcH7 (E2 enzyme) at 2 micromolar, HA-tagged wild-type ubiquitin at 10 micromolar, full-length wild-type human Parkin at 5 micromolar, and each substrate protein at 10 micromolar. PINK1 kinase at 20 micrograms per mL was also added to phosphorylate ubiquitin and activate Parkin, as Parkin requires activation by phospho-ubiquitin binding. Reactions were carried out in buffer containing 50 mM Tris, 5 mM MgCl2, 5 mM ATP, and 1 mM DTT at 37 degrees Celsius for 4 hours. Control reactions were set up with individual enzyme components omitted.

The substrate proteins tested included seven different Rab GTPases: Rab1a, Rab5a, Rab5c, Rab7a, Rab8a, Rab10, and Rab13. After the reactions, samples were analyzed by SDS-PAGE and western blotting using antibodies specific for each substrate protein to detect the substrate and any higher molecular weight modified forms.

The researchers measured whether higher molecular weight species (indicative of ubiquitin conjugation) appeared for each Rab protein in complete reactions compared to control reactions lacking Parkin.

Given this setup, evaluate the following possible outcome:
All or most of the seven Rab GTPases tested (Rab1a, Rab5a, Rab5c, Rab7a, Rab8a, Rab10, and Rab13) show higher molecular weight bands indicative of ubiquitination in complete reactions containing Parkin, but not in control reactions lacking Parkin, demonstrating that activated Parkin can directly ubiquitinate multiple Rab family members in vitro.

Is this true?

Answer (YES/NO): YES